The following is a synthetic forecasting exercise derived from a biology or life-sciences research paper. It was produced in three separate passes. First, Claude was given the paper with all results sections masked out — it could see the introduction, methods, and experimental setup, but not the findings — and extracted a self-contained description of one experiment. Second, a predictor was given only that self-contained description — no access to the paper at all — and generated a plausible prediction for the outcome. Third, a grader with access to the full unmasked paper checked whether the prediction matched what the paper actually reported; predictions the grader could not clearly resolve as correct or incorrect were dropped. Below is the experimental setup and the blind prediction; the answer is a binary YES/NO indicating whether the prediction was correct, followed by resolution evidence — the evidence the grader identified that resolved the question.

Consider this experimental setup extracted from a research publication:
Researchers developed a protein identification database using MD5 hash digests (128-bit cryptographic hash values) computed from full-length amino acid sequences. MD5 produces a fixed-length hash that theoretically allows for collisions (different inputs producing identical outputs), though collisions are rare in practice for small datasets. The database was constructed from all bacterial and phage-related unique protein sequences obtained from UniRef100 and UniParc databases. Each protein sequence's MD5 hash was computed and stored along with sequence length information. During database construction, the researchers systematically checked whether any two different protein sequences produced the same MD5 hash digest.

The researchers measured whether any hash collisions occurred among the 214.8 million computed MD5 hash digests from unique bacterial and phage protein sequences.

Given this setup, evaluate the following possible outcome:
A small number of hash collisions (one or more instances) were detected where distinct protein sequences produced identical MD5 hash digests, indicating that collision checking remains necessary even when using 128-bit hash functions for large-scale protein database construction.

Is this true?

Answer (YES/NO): NO